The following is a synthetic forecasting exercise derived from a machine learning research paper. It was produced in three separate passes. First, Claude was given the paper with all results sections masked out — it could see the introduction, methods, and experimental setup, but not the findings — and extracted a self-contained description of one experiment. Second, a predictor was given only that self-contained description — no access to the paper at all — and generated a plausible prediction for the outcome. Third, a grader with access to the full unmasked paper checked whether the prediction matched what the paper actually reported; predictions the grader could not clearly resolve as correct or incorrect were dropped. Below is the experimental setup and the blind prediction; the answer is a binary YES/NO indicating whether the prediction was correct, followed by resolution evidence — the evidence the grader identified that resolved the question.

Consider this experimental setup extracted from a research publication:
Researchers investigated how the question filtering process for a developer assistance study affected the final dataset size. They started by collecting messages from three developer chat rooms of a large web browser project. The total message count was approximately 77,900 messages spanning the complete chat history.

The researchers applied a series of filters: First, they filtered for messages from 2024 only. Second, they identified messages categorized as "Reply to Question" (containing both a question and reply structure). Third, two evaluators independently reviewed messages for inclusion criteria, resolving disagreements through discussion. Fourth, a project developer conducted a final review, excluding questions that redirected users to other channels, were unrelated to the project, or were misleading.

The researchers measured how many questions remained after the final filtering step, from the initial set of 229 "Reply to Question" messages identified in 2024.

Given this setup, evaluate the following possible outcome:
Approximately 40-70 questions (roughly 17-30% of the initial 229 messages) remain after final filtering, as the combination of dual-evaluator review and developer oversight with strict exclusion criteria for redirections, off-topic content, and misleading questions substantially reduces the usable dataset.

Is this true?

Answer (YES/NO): YES